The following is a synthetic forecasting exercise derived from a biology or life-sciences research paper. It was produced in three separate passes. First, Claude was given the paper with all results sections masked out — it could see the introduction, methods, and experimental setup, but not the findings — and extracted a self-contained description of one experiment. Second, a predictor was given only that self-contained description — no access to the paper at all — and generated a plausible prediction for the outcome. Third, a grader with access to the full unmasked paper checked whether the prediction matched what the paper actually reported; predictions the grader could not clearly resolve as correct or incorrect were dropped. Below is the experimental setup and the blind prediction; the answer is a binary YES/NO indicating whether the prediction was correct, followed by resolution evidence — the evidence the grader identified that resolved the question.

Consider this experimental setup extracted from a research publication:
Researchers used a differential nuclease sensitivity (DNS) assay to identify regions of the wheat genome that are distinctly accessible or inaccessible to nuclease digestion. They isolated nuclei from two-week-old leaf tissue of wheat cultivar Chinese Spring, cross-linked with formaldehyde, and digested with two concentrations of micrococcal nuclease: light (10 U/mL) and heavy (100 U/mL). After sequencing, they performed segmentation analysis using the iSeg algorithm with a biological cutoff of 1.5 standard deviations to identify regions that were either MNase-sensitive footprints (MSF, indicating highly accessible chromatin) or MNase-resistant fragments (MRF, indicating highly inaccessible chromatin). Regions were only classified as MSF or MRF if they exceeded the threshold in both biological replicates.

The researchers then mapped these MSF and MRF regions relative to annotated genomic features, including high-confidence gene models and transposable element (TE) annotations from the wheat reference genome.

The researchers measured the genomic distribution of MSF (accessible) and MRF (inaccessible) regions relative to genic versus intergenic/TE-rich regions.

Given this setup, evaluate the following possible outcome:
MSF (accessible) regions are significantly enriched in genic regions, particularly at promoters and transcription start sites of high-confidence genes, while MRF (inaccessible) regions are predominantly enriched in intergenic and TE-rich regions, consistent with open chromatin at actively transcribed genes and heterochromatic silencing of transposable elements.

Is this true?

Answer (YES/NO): NO